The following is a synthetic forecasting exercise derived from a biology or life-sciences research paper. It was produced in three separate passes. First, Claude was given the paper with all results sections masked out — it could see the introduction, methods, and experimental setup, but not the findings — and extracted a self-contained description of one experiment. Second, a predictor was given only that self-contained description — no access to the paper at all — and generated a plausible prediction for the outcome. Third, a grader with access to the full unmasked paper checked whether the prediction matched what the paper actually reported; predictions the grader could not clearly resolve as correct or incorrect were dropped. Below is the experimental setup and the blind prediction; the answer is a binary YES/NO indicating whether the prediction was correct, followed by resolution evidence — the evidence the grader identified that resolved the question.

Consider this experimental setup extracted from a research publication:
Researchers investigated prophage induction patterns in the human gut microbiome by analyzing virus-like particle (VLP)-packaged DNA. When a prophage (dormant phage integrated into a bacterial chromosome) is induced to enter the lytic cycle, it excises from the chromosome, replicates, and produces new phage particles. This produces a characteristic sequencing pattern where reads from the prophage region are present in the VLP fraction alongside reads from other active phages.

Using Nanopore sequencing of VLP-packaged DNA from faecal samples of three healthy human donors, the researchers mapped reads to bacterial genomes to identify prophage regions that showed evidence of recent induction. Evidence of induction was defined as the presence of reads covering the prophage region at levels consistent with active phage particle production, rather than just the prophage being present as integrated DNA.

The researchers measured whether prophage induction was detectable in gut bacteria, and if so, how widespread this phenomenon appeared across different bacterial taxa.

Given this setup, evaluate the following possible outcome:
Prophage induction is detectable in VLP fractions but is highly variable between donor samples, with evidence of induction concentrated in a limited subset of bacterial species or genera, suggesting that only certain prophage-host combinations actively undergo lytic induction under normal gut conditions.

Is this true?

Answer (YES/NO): NO